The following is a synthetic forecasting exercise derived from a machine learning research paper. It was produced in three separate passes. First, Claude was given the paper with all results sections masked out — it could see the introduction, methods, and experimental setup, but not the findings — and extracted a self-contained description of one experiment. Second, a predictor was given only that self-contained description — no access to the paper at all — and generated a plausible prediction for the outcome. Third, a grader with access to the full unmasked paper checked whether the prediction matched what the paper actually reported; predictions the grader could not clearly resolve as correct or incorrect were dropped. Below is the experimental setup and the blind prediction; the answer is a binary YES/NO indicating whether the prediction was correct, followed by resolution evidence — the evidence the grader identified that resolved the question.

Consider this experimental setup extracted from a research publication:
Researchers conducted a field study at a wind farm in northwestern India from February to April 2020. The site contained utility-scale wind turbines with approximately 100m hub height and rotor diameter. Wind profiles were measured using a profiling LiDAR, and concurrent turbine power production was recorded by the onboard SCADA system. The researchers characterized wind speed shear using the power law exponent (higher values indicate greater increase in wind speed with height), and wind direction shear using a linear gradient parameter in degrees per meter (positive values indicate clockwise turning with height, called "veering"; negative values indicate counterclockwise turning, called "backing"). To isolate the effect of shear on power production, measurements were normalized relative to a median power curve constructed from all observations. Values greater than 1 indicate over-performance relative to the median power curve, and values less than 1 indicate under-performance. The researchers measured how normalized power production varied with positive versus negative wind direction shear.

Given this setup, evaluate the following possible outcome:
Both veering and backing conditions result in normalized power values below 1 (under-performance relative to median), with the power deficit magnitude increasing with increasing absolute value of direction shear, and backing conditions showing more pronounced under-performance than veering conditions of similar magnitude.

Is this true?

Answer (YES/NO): NO